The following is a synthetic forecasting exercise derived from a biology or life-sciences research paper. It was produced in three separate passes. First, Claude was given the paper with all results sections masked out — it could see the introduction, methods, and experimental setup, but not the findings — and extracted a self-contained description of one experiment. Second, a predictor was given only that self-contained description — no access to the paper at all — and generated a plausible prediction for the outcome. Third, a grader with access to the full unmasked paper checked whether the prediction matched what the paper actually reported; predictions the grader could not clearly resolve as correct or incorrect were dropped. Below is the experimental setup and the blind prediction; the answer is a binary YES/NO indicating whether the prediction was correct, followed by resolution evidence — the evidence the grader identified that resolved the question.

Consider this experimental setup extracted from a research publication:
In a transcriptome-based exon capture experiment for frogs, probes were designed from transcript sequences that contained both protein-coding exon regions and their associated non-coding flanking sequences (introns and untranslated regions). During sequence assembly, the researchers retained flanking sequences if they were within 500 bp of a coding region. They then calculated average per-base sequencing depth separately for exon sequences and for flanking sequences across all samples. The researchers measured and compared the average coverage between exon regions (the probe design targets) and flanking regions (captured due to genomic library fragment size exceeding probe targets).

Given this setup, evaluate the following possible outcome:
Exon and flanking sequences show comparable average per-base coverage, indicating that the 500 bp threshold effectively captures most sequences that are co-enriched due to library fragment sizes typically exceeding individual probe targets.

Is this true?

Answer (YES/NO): NO